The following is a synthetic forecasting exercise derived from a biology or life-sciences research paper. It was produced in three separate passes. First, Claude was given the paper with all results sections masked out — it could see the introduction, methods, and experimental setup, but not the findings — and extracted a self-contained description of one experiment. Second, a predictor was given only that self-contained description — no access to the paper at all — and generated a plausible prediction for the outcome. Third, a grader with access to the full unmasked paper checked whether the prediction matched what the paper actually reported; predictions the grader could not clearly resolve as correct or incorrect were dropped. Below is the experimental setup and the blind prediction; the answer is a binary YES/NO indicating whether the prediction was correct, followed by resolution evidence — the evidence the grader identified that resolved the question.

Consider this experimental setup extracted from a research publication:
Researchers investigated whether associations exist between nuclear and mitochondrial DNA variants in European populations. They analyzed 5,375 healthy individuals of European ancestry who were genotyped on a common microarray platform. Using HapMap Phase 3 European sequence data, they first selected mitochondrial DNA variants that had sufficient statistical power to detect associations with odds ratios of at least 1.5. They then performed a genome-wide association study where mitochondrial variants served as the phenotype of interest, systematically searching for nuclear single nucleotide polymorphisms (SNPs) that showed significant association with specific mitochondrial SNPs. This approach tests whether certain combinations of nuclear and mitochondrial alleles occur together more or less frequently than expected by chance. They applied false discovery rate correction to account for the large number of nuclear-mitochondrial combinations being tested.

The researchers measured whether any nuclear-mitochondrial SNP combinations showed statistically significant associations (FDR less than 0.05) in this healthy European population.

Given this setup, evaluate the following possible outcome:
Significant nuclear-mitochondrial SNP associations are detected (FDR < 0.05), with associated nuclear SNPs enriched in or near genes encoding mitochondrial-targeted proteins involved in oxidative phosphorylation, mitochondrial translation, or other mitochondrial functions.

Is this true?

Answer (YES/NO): NO